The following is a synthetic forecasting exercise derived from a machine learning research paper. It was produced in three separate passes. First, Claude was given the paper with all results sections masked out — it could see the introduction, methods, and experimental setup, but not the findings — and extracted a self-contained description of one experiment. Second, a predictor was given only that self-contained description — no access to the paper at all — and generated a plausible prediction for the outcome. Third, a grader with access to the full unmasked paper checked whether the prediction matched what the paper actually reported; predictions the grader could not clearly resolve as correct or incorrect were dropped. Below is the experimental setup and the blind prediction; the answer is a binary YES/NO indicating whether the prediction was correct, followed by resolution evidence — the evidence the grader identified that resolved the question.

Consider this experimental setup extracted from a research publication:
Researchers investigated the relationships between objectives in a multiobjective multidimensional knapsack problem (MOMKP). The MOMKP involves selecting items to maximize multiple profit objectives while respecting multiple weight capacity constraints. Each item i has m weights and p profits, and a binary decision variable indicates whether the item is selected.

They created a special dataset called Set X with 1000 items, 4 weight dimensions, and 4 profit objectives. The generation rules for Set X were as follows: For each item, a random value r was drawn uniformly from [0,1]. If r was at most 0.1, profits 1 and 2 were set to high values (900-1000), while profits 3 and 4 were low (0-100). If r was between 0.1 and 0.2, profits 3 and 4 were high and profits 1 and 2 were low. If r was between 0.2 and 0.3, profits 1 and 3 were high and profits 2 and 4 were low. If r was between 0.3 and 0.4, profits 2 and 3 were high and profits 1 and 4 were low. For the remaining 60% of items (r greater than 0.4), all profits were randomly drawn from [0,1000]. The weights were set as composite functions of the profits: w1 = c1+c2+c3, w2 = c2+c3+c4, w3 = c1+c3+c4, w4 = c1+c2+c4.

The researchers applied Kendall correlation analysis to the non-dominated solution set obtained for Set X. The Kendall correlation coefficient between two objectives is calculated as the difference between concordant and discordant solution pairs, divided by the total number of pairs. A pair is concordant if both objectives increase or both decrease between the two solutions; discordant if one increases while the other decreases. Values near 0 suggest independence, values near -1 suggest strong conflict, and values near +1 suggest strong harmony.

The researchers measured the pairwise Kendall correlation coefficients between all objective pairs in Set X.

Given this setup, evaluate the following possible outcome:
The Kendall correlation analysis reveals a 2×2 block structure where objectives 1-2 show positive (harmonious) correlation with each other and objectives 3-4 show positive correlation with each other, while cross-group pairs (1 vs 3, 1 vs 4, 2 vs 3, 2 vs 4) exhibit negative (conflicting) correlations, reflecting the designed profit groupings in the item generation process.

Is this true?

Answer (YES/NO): NO